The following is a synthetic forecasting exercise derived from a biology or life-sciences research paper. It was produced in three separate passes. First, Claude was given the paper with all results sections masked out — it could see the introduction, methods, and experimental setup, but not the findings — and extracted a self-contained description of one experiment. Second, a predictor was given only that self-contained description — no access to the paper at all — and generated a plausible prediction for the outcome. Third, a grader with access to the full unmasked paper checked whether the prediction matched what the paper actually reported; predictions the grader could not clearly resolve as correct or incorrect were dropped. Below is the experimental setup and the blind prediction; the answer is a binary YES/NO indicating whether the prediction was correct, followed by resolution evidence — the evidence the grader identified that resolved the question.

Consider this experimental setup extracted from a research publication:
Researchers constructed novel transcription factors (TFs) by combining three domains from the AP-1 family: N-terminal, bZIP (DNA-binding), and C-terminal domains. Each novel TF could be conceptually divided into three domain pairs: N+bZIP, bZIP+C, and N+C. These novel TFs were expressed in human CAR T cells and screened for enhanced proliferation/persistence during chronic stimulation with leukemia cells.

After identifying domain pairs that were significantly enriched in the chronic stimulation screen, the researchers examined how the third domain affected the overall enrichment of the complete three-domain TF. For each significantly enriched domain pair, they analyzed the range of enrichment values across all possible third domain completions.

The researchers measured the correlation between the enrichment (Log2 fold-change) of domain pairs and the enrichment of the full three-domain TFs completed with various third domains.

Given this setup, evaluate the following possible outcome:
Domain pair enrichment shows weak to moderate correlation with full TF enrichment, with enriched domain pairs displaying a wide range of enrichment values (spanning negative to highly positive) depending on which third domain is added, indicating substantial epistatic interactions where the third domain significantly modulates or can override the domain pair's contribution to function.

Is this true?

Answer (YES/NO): YES